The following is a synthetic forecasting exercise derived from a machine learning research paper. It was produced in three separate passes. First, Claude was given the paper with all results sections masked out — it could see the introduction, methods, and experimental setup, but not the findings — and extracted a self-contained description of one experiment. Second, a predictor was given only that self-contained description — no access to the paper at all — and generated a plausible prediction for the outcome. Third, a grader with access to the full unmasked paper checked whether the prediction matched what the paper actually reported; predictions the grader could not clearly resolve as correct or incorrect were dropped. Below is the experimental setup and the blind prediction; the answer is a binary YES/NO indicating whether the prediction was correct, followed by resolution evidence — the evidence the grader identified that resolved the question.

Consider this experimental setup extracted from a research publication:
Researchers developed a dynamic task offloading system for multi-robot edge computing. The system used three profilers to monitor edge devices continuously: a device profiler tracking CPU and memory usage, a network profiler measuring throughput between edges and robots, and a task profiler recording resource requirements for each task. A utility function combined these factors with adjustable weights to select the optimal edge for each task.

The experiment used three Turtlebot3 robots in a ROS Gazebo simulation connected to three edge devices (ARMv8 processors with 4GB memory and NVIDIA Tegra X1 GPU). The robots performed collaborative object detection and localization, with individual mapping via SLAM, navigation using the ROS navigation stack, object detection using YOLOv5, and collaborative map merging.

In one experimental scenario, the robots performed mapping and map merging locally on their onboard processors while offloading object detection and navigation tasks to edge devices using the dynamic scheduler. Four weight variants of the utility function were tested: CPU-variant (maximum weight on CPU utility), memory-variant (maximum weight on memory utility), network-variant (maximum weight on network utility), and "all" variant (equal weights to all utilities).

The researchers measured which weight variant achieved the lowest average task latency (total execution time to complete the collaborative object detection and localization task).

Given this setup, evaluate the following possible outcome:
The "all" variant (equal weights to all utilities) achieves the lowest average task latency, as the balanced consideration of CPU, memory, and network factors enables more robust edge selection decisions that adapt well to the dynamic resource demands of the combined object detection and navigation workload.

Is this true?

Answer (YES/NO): YES